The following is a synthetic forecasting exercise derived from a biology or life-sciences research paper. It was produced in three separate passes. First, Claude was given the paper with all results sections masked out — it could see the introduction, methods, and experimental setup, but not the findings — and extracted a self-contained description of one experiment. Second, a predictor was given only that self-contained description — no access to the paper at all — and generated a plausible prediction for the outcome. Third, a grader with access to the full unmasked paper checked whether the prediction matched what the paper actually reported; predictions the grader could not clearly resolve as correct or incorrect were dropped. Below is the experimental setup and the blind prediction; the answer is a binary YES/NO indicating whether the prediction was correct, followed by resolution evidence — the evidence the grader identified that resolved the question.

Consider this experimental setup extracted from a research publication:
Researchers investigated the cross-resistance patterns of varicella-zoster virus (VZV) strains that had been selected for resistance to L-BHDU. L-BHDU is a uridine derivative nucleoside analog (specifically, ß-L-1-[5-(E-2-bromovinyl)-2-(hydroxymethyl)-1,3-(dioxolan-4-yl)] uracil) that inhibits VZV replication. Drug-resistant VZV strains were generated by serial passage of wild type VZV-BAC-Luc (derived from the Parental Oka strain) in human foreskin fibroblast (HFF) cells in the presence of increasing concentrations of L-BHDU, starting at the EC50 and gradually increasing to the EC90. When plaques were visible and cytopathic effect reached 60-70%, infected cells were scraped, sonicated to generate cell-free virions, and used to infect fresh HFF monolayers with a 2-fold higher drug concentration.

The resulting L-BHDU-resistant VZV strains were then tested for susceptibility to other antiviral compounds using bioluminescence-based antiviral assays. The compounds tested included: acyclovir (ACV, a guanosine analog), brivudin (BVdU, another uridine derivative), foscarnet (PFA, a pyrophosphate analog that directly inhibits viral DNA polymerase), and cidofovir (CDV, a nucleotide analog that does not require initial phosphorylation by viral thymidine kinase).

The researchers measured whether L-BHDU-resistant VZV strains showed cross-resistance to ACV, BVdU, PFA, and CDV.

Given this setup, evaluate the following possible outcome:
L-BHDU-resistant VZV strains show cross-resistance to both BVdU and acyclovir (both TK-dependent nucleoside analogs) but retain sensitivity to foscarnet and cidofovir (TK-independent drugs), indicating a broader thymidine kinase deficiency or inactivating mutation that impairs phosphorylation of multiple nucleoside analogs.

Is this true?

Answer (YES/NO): YES